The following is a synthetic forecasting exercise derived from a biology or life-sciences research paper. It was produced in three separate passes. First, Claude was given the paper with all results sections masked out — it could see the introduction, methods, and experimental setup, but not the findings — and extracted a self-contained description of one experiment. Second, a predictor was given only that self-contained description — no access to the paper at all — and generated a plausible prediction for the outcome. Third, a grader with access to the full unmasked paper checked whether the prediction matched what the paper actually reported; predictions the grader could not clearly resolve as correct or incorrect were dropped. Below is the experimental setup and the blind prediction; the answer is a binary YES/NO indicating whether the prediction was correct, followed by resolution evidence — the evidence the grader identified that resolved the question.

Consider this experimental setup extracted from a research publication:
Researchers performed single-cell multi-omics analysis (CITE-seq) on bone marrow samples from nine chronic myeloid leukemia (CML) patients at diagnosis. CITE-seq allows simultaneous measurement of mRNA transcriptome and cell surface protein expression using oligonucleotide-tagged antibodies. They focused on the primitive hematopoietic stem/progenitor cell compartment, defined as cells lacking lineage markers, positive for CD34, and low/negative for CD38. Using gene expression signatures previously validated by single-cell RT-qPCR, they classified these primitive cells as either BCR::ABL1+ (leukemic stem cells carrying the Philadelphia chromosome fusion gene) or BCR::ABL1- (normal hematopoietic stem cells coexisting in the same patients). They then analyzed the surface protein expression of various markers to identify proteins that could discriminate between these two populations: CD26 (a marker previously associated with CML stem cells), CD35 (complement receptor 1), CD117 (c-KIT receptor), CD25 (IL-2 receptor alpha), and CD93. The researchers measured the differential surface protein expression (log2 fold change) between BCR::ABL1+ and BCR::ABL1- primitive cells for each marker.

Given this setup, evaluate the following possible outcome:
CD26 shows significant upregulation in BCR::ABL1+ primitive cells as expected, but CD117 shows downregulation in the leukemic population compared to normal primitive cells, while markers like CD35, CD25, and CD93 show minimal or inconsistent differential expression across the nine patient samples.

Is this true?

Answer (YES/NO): NO